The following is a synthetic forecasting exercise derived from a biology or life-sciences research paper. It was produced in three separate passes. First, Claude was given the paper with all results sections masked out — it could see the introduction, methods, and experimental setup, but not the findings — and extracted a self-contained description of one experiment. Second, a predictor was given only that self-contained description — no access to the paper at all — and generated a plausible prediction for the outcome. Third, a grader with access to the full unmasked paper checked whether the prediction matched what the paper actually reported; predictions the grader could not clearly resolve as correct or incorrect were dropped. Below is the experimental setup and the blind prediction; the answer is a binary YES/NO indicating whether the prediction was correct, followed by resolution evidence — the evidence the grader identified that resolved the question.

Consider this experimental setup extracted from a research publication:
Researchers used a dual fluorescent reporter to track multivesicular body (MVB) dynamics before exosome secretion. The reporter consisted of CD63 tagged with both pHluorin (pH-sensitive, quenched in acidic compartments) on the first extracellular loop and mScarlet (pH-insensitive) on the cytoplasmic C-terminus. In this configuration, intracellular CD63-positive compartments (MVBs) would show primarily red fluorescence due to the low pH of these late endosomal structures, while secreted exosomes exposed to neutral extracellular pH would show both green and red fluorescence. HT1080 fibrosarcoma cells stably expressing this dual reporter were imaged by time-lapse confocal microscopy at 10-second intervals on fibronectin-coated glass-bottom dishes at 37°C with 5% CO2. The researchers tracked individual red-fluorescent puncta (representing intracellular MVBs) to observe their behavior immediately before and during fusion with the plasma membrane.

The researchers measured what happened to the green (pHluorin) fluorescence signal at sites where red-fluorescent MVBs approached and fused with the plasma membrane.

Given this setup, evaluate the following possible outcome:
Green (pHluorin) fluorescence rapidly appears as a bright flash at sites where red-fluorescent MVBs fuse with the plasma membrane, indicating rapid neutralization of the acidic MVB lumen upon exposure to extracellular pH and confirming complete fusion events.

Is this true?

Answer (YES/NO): YES